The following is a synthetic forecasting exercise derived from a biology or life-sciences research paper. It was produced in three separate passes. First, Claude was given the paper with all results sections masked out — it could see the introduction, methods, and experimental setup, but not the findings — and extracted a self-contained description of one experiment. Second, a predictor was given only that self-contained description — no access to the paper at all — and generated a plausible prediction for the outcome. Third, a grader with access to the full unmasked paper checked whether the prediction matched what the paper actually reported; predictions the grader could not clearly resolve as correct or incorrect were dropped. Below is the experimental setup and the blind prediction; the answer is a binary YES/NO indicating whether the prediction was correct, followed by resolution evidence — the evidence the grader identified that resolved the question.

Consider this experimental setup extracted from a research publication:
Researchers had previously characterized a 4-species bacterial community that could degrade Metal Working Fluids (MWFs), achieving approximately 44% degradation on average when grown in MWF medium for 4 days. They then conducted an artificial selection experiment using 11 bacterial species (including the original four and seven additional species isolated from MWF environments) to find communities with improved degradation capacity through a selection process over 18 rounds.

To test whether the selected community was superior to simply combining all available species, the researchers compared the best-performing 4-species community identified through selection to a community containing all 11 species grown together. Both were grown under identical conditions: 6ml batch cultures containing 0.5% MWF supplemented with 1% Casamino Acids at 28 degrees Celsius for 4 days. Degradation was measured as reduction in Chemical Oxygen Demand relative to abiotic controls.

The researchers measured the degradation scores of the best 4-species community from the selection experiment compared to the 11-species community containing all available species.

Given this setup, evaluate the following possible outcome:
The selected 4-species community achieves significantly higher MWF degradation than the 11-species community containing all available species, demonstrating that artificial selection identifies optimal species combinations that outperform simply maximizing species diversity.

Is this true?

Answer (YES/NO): YES